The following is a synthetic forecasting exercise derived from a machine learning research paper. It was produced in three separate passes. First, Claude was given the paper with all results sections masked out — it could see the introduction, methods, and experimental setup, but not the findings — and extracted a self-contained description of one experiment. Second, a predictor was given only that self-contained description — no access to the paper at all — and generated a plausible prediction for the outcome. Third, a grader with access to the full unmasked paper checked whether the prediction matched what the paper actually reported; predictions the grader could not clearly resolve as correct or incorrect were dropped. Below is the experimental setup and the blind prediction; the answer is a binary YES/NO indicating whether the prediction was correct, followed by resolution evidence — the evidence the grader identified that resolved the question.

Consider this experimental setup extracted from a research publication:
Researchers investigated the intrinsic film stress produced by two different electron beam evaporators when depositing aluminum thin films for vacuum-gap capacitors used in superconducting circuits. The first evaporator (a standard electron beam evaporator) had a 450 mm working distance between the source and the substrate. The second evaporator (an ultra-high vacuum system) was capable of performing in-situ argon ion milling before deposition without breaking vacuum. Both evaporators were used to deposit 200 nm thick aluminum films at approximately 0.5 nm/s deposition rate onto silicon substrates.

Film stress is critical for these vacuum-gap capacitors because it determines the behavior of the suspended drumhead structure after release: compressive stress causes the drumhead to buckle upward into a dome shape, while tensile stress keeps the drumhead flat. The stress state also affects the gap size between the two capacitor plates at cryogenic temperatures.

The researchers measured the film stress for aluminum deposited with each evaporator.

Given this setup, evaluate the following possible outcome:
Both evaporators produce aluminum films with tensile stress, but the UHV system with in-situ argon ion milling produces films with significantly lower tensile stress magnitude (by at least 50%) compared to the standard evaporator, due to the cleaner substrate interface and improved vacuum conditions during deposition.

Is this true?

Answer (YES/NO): NO